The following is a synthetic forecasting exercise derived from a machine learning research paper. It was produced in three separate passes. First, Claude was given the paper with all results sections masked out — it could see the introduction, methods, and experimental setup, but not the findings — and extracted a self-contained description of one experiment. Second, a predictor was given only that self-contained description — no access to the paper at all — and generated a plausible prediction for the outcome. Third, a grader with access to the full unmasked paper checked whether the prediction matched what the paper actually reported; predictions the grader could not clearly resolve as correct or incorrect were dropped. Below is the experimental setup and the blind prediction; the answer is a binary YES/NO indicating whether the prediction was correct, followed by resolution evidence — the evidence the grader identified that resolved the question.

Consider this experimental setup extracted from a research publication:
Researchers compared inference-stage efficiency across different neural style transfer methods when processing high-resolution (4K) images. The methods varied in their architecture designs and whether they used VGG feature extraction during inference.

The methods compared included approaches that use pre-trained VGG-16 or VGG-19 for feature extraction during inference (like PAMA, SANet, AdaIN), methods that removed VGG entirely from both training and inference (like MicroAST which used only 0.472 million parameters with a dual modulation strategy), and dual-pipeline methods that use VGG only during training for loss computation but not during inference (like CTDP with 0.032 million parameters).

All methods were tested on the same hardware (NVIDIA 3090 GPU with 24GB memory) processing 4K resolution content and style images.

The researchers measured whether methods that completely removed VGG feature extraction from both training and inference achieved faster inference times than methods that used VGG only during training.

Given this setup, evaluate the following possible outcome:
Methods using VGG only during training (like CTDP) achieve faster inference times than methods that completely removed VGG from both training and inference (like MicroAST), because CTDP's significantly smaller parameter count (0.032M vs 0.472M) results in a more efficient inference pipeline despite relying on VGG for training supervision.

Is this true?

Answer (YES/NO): NO